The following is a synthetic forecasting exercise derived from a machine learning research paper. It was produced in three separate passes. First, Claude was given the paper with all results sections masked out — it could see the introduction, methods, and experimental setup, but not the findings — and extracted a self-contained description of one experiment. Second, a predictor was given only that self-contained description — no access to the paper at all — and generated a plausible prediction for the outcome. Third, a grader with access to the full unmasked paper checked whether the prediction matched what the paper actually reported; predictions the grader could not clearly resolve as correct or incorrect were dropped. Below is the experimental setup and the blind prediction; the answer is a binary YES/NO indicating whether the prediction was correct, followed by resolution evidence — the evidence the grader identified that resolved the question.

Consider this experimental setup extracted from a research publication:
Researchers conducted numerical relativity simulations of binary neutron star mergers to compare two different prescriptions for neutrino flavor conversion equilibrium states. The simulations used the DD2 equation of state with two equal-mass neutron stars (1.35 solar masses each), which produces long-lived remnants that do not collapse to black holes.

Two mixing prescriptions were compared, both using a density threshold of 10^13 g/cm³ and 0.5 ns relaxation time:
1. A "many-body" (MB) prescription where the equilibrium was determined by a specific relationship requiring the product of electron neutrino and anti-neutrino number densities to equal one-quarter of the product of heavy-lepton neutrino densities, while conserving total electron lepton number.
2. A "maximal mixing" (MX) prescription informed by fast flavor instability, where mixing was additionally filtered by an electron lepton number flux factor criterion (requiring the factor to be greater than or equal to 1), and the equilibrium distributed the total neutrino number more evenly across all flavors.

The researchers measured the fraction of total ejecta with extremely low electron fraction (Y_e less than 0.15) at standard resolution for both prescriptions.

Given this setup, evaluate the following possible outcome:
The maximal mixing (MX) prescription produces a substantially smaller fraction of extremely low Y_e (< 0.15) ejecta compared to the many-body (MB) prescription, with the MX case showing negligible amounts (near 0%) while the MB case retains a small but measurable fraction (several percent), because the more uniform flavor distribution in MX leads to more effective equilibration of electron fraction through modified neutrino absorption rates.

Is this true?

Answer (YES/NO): NO